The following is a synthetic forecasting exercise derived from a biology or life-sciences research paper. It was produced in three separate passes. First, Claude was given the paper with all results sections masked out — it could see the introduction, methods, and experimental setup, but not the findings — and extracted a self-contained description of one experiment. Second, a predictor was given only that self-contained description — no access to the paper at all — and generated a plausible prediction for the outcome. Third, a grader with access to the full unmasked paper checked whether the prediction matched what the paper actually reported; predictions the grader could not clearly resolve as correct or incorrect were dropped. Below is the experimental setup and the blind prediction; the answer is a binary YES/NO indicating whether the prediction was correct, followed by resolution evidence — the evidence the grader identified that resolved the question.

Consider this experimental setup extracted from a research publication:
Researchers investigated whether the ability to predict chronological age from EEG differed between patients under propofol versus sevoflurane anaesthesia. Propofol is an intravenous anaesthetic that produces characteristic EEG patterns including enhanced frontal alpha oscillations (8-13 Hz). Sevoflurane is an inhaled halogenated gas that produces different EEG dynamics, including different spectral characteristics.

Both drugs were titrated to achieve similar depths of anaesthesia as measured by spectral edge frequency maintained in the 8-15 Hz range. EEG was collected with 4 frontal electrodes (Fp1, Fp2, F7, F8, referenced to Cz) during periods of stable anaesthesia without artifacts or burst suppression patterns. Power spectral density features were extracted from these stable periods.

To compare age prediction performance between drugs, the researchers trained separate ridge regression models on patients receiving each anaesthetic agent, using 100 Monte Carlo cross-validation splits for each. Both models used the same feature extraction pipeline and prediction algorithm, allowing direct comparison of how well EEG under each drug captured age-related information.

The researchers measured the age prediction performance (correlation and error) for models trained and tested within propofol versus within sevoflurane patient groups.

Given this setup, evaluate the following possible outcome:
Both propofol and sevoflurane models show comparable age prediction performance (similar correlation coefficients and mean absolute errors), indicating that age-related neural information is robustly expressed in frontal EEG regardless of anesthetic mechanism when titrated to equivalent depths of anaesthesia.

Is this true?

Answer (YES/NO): NO